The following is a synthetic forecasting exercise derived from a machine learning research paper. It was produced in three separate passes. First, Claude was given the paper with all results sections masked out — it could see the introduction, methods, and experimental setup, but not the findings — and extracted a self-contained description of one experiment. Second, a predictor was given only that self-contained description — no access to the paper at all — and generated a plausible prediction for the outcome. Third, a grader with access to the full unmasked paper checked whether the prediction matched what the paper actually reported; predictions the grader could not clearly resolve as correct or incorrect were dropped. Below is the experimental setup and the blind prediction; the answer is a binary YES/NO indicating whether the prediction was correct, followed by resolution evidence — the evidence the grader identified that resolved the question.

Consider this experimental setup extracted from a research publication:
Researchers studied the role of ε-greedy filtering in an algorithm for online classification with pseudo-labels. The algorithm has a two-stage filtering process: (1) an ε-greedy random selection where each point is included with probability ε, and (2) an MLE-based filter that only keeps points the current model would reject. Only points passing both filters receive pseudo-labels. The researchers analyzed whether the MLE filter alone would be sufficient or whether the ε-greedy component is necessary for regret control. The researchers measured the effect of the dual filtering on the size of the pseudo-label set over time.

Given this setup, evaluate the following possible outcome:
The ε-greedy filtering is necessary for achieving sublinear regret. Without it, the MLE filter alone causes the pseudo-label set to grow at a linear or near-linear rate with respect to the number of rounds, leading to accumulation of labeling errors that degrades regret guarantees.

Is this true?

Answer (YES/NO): NO